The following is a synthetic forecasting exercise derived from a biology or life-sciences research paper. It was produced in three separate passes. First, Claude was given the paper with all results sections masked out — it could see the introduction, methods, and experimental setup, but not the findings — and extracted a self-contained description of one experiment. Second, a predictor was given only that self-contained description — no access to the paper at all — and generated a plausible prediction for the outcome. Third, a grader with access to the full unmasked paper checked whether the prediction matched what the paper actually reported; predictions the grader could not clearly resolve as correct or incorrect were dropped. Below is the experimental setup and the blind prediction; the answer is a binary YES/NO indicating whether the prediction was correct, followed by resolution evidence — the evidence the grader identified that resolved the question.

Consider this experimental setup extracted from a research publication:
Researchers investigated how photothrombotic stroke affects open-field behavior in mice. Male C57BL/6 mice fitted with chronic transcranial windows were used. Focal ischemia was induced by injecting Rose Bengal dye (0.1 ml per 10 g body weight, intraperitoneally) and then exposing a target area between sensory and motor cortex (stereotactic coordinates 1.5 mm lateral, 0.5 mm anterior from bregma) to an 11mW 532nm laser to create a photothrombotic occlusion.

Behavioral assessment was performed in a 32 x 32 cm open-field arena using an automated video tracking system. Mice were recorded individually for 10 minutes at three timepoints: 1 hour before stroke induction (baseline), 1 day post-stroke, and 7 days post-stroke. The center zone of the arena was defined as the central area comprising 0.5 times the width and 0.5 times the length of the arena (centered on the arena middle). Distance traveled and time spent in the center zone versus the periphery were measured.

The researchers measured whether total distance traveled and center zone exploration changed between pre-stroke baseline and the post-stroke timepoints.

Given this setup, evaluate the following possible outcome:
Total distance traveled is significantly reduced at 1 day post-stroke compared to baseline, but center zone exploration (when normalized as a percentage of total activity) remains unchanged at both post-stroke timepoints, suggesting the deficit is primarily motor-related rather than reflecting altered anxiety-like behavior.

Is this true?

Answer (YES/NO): NO